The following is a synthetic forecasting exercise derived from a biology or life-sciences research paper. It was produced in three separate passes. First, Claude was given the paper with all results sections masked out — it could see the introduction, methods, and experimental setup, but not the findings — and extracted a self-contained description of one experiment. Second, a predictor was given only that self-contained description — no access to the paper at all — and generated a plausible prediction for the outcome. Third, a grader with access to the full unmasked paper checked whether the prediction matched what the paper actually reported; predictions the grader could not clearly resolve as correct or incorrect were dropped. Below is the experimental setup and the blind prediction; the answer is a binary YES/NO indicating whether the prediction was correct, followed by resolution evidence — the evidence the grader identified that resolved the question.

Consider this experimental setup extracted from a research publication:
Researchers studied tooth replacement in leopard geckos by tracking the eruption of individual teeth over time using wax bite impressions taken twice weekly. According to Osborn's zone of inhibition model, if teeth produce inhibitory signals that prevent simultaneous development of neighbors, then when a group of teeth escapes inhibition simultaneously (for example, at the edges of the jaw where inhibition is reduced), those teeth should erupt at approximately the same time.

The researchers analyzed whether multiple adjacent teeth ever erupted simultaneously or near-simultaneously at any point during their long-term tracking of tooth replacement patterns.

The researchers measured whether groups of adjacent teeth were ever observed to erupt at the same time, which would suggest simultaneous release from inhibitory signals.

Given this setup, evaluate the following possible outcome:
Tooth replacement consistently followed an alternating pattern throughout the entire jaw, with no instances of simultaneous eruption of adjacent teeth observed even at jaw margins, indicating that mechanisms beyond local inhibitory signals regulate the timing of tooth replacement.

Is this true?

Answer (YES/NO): NO